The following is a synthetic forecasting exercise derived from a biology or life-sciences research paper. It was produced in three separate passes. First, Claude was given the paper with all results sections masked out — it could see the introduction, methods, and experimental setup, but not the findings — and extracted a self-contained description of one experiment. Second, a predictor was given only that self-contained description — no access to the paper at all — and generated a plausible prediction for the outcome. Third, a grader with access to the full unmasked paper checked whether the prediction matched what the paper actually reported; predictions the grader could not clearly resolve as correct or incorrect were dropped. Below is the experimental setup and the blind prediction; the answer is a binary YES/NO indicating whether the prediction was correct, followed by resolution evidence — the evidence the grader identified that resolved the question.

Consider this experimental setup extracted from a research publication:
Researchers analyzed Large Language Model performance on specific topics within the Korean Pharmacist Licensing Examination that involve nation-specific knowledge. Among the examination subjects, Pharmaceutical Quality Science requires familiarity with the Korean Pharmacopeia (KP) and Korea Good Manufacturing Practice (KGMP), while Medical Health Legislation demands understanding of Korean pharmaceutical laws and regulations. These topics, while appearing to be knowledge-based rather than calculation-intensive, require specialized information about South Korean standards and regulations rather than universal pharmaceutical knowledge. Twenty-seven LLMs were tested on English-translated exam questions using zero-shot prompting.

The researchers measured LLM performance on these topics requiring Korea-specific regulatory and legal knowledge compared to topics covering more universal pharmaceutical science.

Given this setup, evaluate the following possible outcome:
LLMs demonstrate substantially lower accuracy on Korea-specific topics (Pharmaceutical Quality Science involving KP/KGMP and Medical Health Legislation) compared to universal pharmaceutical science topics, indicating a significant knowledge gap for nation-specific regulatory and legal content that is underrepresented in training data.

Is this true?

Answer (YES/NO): YES